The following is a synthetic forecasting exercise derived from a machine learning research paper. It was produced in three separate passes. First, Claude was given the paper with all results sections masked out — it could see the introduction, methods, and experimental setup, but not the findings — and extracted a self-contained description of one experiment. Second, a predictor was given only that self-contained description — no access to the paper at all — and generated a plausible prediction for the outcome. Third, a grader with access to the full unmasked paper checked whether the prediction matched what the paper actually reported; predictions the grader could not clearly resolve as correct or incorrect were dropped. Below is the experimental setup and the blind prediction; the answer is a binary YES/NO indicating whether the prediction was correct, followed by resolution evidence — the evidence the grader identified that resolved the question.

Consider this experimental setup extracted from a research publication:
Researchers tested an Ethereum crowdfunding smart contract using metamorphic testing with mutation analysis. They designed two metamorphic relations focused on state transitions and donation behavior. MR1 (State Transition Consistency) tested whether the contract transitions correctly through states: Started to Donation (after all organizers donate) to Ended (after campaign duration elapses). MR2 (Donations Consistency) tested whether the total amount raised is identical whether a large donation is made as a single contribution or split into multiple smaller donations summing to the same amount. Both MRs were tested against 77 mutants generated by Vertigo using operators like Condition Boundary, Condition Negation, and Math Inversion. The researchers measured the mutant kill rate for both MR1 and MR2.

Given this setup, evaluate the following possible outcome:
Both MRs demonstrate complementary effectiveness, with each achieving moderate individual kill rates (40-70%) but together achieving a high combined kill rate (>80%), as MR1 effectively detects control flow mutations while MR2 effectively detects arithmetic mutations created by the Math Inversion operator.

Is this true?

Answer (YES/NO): NO